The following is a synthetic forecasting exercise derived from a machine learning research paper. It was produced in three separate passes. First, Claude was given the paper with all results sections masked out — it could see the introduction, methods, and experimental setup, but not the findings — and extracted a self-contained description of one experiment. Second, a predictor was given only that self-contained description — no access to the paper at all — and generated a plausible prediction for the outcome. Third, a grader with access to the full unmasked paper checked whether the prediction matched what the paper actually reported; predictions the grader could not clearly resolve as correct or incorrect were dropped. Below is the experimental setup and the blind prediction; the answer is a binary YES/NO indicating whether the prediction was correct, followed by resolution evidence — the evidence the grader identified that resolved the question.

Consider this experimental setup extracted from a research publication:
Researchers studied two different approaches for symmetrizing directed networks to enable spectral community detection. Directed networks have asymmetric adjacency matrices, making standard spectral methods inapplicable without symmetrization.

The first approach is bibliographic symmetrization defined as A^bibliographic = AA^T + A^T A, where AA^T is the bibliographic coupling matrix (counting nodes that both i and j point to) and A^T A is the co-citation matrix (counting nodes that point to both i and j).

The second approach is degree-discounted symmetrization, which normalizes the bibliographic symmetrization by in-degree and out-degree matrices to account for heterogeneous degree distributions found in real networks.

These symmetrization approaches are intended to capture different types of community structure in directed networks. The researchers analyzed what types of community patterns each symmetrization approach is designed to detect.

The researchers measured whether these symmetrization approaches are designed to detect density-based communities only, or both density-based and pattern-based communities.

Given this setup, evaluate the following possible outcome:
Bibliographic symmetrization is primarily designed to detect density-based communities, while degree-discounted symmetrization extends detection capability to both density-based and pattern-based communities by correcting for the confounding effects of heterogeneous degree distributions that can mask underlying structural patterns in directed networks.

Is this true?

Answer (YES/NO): NO